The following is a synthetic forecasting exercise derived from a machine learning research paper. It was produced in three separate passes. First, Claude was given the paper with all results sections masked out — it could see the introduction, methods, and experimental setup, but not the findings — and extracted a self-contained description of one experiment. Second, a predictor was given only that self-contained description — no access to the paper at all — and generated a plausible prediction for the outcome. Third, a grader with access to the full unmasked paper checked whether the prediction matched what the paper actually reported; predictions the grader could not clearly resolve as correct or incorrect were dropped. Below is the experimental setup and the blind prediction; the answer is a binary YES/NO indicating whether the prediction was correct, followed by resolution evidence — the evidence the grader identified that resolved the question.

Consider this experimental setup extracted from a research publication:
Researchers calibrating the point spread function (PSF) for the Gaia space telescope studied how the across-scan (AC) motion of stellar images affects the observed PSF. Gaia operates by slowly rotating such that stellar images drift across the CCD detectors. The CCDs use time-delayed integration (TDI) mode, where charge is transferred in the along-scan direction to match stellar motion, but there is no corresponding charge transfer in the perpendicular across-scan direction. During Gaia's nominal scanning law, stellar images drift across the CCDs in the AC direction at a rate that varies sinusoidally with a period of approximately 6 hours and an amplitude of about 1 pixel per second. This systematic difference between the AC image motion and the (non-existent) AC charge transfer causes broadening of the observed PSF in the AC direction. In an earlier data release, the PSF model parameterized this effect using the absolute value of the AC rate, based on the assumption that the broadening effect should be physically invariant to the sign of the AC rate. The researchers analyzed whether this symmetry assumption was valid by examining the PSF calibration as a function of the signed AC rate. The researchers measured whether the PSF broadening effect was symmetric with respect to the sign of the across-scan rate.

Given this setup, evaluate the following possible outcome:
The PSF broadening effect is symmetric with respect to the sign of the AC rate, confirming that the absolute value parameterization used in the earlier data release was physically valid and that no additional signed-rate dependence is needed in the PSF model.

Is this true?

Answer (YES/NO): NO